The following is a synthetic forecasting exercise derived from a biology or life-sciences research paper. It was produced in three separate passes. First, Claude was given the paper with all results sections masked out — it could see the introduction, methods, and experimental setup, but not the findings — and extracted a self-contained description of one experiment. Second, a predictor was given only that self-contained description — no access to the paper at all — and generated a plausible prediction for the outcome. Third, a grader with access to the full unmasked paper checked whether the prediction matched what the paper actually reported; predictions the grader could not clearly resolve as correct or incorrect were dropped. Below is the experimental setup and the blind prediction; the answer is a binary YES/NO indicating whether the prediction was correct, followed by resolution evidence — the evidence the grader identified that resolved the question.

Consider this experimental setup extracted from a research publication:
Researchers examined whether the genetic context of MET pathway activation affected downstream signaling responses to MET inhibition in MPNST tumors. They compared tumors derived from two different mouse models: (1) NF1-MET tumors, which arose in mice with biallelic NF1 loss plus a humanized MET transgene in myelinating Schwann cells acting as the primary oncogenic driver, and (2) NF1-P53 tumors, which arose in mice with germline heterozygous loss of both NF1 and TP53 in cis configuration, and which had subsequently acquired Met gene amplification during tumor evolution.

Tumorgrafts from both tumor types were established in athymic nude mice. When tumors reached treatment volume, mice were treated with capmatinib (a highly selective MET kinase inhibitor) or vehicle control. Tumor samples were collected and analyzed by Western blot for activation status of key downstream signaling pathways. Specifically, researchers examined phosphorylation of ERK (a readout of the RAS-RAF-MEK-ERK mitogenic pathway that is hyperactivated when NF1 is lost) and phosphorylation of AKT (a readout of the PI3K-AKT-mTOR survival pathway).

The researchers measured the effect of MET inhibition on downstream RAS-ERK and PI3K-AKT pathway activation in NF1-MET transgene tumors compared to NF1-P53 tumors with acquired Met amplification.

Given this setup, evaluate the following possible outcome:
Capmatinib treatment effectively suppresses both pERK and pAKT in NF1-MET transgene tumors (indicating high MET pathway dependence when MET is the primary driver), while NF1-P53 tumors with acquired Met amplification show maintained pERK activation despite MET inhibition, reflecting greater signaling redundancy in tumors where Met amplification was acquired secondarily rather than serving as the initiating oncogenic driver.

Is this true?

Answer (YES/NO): YES